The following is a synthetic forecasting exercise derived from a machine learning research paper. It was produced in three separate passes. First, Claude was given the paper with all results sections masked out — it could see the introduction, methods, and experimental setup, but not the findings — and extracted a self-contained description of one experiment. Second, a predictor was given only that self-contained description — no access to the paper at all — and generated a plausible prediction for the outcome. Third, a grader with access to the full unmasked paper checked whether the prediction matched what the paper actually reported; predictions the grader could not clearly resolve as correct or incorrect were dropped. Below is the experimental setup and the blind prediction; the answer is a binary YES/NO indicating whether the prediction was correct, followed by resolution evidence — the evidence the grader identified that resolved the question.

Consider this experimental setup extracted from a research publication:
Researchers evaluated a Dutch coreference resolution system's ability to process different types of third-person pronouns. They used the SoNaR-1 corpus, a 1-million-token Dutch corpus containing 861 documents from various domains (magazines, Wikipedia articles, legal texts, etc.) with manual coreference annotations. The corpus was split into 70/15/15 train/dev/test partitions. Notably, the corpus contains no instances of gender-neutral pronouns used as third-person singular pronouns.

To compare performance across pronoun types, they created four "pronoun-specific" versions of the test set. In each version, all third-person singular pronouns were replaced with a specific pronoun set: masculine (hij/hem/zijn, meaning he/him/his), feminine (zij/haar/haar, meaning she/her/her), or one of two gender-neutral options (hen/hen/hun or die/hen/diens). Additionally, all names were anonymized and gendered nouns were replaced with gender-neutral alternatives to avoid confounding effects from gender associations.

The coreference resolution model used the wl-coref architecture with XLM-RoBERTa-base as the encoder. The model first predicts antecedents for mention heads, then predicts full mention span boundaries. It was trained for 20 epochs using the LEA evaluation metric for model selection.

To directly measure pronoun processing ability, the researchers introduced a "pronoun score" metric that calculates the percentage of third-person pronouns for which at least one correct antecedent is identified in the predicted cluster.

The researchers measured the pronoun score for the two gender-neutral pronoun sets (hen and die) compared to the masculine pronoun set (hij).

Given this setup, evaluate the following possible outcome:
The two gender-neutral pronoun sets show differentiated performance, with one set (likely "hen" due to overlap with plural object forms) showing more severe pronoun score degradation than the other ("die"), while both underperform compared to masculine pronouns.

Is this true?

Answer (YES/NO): NO